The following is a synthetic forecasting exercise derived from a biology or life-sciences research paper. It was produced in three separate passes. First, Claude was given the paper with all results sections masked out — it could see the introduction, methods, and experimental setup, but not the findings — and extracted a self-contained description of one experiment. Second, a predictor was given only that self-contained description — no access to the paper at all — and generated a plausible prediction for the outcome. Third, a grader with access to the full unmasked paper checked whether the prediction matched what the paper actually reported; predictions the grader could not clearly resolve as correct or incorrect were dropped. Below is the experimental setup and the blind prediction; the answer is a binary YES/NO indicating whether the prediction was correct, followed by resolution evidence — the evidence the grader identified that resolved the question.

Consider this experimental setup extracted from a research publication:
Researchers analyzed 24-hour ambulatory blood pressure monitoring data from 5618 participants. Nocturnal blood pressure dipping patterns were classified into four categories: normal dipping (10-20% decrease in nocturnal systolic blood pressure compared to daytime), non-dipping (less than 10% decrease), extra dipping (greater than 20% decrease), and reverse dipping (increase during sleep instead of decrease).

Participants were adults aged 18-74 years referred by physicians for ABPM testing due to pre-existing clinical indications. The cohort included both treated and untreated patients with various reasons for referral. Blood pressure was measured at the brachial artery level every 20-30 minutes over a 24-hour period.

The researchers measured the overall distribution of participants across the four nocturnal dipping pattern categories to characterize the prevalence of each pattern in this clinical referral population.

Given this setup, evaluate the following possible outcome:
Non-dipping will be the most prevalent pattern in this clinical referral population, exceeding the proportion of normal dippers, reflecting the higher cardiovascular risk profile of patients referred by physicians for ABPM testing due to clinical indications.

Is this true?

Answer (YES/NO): YES